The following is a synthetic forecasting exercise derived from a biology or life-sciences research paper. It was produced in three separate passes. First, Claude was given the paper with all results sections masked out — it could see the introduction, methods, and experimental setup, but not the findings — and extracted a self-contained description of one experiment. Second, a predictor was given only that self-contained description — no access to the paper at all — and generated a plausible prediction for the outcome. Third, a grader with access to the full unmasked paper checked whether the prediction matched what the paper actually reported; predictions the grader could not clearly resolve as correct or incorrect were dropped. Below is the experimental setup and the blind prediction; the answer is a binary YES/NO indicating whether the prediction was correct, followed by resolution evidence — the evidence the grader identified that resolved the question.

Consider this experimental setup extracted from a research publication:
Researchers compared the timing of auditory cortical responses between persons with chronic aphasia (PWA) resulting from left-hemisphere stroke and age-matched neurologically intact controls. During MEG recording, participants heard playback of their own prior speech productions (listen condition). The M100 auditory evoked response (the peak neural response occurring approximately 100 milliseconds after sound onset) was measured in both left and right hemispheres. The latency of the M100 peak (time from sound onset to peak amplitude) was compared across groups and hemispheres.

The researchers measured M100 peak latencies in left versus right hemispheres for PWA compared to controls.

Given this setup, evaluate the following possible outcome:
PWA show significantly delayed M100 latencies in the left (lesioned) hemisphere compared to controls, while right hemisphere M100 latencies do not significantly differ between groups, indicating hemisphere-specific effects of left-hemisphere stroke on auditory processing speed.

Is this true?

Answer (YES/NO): NO